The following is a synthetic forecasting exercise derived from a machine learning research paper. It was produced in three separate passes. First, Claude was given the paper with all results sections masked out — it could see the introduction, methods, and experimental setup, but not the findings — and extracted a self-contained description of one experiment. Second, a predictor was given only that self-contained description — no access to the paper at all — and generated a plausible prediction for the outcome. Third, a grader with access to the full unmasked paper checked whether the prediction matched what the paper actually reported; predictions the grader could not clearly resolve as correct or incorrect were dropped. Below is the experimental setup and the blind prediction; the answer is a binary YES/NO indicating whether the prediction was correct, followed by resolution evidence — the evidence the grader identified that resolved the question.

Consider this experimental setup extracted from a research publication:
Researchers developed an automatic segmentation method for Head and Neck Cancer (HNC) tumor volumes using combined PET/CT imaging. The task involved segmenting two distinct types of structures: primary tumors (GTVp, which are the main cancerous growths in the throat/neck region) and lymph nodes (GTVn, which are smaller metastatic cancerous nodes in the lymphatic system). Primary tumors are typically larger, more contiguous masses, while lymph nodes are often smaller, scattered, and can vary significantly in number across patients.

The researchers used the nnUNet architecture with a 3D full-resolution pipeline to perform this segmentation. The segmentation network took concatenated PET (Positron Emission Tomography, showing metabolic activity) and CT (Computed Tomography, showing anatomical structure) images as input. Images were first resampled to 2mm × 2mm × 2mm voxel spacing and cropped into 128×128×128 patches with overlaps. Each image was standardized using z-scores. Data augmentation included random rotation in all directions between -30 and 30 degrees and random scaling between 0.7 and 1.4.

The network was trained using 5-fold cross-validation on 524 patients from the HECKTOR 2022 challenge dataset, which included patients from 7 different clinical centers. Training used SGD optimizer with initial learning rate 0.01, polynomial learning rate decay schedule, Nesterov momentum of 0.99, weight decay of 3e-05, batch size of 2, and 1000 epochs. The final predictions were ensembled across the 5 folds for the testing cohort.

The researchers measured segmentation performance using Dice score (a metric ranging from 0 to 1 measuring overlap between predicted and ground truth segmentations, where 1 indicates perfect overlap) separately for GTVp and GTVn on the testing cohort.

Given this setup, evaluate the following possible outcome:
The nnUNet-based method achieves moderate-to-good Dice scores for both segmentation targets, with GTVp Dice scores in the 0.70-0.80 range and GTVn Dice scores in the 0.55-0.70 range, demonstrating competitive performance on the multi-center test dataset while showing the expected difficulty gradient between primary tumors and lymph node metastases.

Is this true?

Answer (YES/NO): NO